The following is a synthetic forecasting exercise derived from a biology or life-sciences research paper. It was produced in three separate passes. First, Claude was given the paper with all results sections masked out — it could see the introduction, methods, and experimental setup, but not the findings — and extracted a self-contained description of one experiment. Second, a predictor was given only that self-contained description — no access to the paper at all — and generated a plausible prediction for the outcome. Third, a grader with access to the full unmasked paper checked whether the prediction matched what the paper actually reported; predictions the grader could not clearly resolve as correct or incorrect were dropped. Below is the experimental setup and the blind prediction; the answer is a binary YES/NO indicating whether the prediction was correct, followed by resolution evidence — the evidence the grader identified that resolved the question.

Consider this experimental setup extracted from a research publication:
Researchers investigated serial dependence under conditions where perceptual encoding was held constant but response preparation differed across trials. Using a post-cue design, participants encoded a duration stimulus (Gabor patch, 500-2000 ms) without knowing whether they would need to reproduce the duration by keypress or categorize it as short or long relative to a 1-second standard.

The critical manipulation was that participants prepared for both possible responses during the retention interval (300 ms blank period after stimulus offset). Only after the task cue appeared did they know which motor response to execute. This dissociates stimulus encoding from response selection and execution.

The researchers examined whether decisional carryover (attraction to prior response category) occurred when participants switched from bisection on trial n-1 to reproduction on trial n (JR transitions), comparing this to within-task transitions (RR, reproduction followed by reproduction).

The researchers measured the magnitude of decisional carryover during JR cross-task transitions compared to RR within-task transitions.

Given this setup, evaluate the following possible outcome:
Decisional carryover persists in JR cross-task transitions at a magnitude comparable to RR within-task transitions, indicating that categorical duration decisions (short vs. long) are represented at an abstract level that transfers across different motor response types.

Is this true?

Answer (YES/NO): NO